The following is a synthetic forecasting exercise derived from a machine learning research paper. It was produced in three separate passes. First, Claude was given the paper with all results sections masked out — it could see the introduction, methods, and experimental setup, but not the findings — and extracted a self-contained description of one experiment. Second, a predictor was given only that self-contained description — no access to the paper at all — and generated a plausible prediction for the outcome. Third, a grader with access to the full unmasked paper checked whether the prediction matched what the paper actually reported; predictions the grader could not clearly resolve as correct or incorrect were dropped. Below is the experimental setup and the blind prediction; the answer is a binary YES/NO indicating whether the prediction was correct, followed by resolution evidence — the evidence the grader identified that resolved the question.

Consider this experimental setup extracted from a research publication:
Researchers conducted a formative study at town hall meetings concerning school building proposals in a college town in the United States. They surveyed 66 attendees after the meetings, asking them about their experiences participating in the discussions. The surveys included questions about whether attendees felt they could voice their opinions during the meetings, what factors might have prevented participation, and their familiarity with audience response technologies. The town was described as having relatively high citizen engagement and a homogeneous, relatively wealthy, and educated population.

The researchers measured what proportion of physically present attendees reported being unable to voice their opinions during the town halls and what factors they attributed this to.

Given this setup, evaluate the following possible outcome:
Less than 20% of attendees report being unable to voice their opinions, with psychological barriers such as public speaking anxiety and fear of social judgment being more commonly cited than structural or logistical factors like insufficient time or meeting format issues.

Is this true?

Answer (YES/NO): YES